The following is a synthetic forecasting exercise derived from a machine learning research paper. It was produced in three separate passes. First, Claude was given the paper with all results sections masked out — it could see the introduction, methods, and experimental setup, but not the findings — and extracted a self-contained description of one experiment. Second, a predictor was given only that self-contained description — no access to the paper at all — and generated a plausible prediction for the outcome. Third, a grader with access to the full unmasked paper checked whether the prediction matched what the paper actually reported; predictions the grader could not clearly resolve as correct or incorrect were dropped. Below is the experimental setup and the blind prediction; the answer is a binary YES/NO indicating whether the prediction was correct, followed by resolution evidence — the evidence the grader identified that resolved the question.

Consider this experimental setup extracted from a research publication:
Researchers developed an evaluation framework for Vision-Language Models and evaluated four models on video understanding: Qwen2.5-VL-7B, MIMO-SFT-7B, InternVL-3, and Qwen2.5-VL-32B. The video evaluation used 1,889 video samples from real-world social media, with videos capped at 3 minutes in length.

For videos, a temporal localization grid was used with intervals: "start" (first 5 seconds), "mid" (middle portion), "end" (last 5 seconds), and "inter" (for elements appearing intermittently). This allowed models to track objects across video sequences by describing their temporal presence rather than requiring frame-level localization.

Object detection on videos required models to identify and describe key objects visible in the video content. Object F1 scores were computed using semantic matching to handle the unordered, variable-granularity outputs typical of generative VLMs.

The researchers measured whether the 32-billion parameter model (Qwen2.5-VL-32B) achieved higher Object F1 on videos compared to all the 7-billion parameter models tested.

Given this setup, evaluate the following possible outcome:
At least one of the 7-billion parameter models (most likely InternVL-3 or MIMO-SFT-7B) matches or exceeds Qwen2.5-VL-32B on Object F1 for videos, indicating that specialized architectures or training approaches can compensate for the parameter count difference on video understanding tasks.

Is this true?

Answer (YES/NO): YES